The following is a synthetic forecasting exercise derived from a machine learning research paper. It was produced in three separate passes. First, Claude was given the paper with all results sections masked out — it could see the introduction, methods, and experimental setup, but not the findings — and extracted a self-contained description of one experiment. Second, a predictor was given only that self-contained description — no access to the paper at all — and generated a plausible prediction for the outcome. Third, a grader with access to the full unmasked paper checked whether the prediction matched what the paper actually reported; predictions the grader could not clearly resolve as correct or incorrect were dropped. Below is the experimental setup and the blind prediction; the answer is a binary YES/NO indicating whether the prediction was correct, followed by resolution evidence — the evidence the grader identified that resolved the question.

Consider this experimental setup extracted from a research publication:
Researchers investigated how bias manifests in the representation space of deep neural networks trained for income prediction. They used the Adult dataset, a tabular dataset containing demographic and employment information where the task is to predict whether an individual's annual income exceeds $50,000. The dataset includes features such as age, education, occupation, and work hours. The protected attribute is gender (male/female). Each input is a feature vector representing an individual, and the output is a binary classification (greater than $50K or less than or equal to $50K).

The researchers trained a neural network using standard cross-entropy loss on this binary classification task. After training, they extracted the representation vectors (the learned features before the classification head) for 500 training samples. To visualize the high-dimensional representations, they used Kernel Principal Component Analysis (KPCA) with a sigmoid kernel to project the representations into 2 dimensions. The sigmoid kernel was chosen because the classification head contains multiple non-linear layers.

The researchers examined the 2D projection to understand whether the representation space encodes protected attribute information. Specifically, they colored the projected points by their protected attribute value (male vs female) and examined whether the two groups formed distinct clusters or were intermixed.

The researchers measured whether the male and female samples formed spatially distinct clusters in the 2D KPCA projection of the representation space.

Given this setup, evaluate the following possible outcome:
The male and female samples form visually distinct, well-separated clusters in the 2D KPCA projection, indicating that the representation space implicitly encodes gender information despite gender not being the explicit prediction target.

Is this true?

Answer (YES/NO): YES